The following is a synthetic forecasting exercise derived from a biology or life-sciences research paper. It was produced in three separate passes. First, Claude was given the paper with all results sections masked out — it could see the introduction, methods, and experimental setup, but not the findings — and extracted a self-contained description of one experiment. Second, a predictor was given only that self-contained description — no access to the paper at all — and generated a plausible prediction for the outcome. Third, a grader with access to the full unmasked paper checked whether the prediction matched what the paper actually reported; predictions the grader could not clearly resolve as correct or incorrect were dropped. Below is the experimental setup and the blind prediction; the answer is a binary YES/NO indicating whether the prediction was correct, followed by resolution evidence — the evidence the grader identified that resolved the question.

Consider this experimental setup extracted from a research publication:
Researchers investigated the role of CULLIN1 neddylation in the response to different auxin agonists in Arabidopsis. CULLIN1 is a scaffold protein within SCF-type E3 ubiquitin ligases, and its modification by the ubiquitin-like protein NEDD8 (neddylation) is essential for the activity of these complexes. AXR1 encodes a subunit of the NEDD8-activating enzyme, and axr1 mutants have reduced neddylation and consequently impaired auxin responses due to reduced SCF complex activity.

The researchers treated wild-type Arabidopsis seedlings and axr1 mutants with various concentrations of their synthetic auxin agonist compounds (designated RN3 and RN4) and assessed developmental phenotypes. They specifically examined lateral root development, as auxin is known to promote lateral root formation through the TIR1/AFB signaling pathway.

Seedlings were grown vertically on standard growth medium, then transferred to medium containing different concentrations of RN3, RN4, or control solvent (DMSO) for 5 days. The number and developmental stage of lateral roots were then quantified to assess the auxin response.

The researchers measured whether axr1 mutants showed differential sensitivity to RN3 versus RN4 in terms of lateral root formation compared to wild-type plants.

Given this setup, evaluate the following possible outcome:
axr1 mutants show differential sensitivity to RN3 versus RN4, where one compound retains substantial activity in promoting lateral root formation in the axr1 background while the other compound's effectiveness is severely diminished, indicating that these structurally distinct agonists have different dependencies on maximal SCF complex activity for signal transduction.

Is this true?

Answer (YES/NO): NO